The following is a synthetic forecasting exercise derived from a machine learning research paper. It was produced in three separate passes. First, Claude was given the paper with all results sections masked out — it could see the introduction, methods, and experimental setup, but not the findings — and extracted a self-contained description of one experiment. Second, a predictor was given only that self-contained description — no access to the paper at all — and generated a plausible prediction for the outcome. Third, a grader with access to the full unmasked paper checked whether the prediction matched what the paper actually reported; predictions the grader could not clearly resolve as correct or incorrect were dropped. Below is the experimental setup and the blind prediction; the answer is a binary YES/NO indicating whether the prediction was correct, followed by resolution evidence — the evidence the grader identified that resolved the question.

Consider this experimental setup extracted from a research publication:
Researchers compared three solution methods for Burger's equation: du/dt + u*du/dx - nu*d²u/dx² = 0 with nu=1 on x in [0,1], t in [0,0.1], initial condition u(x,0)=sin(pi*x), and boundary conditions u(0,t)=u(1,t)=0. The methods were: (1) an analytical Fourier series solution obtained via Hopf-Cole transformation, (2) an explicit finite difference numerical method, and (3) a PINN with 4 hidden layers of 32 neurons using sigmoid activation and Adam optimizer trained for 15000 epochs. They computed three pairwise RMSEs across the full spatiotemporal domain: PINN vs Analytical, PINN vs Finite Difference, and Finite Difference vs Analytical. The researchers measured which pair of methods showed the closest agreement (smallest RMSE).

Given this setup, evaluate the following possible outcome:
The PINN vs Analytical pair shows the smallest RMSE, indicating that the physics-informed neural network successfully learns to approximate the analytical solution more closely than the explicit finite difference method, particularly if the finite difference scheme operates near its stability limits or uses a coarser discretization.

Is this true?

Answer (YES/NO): NO